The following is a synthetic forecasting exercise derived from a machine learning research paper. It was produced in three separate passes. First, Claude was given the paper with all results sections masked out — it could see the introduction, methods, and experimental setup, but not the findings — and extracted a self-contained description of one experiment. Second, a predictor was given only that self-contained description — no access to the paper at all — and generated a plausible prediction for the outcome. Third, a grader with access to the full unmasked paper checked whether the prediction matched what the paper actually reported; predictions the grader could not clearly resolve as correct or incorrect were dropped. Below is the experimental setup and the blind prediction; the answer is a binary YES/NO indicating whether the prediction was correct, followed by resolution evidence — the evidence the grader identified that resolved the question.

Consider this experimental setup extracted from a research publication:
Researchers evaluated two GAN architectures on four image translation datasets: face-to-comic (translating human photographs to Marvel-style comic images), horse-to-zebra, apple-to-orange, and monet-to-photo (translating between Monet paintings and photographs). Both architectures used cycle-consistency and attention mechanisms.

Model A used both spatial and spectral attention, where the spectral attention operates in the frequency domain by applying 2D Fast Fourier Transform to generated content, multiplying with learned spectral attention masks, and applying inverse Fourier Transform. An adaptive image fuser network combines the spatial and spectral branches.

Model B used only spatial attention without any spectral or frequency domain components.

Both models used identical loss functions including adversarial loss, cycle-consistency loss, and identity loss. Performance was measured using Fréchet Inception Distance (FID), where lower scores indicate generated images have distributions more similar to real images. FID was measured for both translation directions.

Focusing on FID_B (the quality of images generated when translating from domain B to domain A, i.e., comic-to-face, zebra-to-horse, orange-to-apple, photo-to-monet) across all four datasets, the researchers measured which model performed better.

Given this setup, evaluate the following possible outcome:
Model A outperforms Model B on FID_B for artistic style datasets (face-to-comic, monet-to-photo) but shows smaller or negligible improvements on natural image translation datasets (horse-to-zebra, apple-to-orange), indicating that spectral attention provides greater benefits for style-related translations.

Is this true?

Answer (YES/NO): NO